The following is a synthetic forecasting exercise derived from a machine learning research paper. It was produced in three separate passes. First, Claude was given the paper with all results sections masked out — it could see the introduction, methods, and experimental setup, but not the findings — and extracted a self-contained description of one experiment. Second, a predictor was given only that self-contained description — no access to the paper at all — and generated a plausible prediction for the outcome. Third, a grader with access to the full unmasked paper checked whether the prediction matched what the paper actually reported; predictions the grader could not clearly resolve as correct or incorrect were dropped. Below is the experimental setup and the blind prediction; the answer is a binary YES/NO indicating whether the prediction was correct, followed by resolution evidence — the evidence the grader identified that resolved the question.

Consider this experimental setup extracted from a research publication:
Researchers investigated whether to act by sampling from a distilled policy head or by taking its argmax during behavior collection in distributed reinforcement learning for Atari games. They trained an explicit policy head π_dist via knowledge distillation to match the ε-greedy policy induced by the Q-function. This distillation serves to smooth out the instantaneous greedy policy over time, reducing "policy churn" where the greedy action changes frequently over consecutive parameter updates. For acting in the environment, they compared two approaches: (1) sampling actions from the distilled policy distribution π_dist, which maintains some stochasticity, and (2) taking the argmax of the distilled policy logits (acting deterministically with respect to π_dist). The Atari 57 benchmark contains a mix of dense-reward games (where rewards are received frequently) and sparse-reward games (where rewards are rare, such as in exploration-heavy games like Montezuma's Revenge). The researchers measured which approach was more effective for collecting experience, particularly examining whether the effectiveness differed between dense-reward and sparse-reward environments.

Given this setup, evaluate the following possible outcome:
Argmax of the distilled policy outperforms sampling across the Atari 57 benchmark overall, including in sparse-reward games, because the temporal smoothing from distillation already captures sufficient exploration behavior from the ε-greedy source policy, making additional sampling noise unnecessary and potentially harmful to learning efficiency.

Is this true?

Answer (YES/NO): NO